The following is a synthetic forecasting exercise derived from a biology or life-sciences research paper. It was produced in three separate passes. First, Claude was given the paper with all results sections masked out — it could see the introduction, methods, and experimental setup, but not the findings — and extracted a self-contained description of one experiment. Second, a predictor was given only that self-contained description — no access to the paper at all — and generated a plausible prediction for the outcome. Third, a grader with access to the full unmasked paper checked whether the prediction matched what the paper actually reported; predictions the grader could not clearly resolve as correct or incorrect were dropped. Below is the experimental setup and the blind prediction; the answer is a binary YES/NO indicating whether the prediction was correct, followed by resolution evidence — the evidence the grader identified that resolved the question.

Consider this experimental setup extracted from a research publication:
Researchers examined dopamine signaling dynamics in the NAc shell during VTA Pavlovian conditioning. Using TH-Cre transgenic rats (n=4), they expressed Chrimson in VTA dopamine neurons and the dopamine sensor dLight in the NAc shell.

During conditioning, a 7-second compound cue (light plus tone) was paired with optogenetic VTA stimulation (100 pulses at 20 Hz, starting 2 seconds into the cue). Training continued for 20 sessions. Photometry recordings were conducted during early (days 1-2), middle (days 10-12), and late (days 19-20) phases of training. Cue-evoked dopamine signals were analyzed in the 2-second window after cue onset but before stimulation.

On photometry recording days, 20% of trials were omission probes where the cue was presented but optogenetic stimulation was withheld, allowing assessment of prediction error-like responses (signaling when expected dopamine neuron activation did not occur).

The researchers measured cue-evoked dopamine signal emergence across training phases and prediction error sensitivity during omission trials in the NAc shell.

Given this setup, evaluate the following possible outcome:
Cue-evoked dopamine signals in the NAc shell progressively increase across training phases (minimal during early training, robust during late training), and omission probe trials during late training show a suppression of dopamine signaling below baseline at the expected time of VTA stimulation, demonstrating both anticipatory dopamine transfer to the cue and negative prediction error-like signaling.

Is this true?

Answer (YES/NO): NO